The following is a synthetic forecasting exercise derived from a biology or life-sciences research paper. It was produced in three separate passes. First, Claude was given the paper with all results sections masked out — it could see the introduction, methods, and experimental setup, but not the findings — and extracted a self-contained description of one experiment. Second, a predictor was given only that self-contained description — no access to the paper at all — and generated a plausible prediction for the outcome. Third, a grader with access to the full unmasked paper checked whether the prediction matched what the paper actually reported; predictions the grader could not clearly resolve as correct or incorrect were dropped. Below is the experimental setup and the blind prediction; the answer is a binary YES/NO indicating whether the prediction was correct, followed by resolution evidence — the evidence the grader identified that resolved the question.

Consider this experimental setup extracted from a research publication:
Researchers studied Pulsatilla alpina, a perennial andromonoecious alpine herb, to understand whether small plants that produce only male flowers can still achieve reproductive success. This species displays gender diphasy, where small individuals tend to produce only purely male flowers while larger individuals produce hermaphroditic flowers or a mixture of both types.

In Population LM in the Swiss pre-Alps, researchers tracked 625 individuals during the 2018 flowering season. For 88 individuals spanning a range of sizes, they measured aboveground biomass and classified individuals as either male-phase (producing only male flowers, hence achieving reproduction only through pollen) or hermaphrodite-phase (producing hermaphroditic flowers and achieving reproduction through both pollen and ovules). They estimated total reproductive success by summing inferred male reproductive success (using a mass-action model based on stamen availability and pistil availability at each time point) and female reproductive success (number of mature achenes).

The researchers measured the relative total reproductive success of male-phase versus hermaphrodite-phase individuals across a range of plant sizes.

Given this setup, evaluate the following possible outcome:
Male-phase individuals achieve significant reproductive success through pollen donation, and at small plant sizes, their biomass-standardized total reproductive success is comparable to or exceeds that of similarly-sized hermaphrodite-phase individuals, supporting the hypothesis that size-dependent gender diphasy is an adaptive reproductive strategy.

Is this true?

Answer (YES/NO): YES